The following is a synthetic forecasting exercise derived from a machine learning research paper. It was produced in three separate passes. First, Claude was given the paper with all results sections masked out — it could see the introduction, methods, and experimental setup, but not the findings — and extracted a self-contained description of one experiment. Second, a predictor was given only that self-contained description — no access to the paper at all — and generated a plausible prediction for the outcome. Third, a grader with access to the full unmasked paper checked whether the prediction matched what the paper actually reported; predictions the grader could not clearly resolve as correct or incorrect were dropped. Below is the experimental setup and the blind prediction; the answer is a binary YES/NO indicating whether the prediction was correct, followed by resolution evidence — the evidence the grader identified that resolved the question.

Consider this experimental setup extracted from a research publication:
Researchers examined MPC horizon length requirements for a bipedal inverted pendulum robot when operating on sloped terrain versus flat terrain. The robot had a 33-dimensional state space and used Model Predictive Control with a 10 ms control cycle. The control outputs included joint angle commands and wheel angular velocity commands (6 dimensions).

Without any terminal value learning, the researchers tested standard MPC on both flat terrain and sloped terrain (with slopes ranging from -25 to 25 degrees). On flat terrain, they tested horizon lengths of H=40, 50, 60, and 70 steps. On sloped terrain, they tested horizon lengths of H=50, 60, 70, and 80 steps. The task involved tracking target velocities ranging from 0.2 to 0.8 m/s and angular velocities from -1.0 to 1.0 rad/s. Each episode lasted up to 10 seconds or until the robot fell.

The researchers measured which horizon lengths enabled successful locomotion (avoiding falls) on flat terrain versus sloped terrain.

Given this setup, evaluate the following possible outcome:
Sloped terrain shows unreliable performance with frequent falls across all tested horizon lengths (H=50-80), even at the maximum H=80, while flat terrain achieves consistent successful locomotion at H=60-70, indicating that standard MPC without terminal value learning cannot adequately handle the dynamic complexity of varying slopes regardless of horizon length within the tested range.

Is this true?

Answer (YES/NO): NO